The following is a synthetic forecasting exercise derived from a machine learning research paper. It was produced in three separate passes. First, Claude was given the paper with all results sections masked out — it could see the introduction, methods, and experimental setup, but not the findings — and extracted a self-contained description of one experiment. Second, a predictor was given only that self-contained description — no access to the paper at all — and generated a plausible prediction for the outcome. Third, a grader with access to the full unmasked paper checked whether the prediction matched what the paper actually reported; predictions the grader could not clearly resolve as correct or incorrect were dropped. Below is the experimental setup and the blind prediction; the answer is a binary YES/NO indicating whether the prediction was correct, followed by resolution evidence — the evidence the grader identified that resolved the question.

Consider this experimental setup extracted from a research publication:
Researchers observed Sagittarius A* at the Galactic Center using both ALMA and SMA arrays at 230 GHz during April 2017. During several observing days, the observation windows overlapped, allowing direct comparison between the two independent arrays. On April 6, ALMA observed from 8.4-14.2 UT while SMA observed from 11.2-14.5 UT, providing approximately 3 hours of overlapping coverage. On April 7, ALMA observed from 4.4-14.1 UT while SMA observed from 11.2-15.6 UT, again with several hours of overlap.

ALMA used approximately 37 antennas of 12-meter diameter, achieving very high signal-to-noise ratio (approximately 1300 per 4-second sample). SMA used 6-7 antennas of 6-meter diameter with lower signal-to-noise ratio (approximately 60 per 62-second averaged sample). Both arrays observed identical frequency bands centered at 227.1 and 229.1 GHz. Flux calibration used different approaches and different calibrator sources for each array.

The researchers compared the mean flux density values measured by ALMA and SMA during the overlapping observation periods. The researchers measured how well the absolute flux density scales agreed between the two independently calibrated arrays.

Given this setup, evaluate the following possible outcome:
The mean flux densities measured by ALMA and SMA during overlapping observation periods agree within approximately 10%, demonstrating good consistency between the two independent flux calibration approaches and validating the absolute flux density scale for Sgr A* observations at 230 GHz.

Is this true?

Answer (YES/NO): YES